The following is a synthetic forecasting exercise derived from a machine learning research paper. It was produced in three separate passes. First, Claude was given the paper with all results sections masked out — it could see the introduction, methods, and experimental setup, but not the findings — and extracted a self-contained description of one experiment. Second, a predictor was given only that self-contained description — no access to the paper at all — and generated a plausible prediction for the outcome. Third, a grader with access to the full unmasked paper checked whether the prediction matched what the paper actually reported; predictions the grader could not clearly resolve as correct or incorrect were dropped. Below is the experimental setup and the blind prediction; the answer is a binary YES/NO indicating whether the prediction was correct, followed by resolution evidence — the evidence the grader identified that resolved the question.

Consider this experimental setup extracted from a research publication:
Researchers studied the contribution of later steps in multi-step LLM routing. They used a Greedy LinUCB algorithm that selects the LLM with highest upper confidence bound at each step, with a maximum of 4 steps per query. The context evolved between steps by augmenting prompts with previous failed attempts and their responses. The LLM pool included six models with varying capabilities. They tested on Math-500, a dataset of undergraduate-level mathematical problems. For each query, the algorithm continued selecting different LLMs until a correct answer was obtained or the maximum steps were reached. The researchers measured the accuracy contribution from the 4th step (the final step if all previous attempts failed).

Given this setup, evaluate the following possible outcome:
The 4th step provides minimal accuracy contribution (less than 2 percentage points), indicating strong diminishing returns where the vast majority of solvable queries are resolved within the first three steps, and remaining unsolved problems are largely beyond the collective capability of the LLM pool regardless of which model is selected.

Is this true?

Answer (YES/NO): YES